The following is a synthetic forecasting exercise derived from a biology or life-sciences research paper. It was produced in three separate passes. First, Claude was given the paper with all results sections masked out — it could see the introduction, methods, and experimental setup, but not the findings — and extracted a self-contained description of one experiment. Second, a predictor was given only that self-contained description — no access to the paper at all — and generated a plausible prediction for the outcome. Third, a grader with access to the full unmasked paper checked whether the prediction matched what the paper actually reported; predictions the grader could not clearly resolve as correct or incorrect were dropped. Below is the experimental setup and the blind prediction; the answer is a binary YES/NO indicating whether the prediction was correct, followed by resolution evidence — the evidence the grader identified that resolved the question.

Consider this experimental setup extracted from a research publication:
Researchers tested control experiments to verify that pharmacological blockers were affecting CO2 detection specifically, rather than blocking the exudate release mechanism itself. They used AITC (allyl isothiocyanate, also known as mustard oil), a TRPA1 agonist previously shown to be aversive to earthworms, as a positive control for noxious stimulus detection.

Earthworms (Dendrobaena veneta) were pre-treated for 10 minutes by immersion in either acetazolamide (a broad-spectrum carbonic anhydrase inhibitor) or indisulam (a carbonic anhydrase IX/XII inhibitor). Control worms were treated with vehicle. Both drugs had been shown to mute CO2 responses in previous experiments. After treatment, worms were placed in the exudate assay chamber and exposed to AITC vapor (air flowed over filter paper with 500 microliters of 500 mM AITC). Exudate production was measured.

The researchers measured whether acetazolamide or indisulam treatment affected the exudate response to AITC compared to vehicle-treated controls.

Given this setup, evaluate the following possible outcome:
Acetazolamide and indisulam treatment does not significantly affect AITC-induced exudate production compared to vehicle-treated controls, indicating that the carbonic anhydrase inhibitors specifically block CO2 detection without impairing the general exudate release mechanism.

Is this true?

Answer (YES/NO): YES